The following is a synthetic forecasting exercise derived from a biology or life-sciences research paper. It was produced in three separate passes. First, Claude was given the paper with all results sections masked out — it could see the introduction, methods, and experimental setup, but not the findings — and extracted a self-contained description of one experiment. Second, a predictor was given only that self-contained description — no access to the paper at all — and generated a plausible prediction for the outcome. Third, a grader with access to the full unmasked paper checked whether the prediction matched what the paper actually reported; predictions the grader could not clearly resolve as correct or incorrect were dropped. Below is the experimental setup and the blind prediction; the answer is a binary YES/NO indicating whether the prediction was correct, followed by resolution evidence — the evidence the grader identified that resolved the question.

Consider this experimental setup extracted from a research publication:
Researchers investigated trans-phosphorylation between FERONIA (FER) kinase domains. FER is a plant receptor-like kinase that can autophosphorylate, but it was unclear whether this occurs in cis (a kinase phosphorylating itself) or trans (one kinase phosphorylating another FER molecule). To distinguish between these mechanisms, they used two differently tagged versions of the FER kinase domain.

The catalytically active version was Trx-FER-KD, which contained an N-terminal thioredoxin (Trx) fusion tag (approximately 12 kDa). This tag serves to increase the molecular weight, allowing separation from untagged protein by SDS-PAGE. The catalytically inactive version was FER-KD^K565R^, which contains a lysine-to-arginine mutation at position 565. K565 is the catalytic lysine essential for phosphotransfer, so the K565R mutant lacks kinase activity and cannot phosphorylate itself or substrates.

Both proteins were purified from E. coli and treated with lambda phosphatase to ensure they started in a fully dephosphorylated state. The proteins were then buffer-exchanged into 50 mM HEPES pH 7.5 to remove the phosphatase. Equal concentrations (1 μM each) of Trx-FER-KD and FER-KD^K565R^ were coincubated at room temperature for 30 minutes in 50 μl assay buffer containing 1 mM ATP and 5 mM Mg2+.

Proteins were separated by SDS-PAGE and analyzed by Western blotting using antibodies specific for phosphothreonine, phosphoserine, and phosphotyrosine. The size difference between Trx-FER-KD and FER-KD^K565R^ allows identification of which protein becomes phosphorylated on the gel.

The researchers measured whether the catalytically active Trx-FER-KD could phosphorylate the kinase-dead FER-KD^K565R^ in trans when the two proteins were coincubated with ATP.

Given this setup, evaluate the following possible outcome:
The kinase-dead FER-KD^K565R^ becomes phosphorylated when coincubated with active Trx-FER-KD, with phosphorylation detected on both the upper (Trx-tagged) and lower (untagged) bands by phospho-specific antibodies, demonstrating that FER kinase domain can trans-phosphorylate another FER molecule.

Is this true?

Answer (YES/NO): YES